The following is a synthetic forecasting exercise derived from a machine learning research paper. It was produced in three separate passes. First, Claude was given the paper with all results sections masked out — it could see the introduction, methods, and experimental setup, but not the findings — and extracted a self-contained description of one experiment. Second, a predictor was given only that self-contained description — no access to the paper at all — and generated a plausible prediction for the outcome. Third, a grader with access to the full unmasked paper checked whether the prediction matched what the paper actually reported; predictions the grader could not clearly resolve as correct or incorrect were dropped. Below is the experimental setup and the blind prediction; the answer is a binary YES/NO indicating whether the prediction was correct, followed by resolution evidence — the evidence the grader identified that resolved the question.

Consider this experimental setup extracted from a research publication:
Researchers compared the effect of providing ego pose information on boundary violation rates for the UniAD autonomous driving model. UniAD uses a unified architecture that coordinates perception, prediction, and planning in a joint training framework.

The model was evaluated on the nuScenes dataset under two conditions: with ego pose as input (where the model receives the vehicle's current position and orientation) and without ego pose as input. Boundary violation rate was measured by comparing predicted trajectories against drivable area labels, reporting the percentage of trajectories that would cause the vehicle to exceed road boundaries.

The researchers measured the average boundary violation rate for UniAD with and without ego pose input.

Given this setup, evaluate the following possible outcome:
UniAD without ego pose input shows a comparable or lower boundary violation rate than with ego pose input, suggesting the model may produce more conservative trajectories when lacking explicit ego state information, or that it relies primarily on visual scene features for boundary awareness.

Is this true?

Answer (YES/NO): NO